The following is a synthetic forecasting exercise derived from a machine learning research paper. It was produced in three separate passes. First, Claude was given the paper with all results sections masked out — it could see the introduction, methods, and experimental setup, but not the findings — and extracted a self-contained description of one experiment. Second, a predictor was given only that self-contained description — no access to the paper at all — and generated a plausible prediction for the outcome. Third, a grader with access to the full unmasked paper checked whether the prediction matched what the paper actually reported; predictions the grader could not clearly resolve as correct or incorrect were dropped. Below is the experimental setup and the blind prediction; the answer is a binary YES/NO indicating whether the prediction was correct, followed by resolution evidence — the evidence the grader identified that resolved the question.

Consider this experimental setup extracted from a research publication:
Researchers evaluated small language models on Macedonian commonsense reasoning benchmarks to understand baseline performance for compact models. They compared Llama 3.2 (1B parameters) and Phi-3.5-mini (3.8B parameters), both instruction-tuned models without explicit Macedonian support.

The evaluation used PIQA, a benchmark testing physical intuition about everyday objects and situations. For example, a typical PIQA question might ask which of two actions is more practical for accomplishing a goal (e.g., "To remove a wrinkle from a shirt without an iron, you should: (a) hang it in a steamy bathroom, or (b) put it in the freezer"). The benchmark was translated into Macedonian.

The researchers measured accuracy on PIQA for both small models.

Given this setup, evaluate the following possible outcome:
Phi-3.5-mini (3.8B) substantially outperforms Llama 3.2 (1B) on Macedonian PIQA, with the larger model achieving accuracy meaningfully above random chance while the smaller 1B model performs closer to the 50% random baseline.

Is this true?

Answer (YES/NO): NO